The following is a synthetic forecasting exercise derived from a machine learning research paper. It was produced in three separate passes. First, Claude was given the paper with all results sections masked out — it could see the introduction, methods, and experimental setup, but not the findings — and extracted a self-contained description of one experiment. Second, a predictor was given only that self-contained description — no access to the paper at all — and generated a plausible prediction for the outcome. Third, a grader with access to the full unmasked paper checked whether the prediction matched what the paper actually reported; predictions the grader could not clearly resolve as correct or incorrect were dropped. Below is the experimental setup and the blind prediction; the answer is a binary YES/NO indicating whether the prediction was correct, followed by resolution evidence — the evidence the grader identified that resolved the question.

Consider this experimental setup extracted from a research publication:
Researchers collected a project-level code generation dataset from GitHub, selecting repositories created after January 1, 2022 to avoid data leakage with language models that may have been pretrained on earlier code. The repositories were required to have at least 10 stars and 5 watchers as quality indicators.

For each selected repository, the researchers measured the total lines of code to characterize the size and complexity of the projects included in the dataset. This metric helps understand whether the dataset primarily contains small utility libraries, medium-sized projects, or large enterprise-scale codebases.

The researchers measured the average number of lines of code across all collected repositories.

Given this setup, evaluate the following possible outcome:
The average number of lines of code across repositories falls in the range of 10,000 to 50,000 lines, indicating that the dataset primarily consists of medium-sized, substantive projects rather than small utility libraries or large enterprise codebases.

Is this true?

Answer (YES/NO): NO